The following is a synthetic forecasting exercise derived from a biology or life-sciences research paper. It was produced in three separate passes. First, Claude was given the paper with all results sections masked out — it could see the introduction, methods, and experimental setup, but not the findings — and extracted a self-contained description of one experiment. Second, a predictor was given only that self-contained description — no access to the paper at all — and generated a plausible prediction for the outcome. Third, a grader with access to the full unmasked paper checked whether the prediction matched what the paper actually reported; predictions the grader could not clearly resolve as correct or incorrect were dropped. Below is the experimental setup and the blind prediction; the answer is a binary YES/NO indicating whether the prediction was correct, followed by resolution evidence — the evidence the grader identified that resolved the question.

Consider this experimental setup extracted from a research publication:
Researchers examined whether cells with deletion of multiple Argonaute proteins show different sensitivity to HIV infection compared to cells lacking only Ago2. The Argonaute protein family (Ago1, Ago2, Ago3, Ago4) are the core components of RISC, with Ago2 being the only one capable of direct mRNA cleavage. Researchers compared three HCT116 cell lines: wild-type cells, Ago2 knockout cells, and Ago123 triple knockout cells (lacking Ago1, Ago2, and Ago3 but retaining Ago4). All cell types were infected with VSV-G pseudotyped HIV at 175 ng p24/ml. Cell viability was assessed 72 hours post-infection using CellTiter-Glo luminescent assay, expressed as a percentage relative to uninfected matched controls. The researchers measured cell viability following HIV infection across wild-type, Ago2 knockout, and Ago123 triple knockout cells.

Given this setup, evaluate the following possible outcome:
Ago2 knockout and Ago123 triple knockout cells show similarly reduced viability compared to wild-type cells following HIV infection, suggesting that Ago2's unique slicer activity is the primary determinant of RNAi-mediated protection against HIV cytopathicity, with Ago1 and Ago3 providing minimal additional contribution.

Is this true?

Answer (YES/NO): YES